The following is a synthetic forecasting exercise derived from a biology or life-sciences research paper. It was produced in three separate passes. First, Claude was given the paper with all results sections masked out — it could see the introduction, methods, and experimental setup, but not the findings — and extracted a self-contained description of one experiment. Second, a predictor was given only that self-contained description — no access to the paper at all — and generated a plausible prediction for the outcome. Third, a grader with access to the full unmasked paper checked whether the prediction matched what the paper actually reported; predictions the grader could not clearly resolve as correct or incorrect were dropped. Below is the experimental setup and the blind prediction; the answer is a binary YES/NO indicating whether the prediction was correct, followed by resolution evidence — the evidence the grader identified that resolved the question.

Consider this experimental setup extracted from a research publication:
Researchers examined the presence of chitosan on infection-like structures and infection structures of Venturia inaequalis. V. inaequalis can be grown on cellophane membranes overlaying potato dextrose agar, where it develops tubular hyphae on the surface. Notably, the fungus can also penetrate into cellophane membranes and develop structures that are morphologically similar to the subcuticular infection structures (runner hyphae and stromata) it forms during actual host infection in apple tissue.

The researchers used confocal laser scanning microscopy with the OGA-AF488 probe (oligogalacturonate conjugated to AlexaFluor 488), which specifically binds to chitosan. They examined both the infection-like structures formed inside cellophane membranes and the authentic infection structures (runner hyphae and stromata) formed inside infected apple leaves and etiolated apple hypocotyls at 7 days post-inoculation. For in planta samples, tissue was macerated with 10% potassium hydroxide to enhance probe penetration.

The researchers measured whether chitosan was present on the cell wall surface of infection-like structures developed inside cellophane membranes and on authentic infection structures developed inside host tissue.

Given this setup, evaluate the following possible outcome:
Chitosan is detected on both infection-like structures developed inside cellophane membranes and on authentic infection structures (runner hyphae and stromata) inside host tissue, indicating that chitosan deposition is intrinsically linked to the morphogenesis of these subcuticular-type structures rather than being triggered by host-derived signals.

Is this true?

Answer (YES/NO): YES